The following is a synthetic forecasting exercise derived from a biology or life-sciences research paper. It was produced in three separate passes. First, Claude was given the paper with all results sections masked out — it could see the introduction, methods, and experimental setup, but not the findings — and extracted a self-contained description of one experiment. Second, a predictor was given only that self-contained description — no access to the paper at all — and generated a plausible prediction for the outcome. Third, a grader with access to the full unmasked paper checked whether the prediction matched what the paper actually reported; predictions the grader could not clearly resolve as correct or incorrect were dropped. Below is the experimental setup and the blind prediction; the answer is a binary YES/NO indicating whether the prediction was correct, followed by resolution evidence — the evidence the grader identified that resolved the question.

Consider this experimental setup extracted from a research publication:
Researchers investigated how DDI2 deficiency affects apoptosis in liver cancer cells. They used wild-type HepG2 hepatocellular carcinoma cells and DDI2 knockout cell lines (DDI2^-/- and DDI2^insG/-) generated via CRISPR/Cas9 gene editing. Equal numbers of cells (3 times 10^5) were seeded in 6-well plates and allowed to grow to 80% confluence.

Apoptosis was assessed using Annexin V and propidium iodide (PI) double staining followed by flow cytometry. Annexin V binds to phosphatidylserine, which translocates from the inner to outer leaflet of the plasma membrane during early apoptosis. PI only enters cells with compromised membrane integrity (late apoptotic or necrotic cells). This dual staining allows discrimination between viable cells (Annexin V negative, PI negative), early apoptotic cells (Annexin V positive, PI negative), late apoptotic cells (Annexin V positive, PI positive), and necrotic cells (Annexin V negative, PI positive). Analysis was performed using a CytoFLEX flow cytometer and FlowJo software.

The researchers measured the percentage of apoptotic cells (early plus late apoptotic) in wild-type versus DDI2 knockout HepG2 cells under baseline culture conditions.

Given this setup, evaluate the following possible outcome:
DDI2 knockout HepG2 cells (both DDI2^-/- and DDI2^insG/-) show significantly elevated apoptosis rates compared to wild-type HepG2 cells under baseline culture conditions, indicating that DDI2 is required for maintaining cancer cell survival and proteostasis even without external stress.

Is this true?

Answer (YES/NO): YES